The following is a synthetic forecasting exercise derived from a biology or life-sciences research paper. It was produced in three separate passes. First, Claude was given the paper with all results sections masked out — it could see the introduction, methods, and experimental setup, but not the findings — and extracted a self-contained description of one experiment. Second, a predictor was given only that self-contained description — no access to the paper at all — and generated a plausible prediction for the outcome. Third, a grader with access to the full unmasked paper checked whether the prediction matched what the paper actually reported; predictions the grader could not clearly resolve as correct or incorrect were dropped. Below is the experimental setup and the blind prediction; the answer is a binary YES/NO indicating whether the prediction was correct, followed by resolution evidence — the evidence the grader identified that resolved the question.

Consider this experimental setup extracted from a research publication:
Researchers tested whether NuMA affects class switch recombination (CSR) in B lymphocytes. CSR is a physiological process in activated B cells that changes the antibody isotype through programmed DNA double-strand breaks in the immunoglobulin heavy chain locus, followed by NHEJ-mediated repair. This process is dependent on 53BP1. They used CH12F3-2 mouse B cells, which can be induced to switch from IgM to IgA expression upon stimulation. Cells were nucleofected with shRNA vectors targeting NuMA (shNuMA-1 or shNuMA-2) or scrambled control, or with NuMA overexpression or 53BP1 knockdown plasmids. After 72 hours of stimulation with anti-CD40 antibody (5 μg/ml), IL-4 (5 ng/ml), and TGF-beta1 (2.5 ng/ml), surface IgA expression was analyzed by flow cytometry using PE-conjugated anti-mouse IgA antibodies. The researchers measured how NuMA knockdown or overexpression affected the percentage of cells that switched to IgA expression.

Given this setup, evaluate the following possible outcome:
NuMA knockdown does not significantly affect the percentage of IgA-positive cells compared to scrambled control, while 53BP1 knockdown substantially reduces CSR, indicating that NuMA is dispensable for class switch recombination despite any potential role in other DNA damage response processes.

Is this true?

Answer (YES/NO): NO